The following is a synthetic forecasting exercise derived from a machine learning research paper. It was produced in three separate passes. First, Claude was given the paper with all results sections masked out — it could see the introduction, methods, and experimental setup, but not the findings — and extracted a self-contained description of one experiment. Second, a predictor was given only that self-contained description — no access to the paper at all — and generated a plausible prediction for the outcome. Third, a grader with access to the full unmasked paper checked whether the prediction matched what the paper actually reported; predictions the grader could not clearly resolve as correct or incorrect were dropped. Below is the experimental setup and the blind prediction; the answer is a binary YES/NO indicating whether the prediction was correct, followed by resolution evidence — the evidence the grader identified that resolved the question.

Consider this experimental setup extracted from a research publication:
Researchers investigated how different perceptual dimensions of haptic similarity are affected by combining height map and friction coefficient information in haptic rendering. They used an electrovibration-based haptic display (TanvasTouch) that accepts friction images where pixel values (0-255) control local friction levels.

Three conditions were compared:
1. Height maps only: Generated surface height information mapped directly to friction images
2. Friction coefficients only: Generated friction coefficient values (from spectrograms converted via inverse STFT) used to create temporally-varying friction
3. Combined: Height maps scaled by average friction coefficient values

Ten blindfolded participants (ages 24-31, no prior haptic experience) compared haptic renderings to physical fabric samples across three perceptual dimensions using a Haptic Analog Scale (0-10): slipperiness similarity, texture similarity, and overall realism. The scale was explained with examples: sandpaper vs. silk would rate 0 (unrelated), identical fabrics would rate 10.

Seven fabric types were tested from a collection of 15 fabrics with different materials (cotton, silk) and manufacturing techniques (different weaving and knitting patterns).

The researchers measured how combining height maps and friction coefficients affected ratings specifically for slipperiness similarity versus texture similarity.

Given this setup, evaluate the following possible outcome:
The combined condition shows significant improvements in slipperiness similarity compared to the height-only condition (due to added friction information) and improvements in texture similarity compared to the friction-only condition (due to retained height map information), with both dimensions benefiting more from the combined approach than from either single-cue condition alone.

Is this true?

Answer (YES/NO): YES